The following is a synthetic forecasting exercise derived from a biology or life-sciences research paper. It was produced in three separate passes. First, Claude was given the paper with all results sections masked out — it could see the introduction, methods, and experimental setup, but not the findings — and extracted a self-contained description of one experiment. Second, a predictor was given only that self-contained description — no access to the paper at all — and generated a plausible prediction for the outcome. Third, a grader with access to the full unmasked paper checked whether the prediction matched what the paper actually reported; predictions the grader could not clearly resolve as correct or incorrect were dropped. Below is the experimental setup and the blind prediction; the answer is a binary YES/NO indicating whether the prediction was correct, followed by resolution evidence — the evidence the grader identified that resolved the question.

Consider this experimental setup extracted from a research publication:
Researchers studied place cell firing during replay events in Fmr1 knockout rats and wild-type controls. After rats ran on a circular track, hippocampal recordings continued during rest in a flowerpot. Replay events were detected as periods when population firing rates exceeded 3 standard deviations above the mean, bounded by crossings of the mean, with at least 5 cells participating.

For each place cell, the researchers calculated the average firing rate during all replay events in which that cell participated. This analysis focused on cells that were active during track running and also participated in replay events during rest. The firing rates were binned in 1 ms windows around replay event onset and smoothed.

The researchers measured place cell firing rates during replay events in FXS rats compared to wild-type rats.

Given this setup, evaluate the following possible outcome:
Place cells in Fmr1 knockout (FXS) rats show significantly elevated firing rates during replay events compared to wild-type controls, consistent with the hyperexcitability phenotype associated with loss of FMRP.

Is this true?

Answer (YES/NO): NO